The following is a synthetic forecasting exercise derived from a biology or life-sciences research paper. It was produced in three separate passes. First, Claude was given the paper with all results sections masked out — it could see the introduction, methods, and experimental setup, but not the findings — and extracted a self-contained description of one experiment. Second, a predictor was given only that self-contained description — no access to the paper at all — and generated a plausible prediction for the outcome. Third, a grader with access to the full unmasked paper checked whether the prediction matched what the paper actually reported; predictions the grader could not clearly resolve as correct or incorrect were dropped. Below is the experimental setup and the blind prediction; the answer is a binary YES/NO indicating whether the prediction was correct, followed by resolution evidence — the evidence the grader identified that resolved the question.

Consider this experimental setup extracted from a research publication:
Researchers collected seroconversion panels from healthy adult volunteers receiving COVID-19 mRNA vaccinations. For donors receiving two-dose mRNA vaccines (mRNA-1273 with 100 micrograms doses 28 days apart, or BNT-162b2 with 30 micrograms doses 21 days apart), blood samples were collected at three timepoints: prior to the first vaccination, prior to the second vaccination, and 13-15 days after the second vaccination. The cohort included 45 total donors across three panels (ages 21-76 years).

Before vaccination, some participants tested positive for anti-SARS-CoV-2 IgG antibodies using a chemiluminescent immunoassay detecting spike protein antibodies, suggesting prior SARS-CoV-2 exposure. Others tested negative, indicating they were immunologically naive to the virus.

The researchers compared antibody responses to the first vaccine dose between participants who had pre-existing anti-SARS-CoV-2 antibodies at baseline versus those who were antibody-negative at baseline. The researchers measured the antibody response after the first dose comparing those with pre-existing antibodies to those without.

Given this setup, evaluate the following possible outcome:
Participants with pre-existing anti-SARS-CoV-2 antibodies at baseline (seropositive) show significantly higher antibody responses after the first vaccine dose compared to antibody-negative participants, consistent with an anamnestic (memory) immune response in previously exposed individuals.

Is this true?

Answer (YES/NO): YES